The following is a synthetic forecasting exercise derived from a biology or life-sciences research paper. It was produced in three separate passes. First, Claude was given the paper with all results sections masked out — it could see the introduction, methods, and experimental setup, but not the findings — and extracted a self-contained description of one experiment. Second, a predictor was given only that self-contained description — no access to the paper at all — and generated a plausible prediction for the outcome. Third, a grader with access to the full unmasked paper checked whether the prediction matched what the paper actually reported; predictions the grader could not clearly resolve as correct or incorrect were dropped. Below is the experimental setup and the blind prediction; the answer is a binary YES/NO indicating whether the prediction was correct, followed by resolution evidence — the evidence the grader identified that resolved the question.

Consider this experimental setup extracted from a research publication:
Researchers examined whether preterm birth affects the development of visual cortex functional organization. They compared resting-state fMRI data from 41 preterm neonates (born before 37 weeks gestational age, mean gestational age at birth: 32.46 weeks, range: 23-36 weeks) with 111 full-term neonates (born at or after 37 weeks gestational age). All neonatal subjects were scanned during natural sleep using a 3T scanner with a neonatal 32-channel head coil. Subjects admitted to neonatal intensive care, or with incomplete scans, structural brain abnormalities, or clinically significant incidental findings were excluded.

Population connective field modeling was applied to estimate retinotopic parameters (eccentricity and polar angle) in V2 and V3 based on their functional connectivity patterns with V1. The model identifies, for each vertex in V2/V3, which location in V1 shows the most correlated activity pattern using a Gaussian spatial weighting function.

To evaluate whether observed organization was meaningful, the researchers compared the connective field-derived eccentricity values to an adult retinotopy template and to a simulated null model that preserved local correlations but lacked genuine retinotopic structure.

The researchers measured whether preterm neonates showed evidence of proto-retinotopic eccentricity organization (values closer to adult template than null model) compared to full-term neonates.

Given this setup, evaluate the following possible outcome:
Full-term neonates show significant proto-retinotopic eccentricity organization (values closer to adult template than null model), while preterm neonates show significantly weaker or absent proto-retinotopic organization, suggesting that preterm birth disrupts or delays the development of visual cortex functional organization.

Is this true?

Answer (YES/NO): NO